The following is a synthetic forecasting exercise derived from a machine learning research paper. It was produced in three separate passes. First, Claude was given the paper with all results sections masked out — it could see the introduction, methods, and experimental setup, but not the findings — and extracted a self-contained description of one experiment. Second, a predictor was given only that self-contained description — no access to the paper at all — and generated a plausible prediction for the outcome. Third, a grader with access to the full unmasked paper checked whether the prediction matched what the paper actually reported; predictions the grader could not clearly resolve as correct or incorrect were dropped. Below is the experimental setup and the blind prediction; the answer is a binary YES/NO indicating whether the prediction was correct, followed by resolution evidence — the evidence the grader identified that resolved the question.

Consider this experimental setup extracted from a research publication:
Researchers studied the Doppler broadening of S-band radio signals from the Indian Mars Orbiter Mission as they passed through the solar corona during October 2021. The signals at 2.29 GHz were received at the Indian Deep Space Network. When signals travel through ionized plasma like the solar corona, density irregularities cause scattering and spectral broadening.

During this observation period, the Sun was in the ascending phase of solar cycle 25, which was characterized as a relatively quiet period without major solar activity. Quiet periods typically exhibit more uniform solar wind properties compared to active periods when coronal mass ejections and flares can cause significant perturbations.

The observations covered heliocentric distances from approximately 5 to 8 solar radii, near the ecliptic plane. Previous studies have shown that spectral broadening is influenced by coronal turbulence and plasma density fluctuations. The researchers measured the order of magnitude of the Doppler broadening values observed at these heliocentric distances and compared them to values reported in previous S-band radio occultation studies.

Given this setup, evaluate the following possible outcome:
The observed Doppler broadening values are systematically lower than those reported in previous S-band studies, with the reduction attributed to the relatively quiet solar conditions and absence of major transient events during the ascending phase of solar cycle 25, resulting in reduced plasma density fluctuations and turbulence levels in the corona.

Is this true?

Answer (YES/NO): NO